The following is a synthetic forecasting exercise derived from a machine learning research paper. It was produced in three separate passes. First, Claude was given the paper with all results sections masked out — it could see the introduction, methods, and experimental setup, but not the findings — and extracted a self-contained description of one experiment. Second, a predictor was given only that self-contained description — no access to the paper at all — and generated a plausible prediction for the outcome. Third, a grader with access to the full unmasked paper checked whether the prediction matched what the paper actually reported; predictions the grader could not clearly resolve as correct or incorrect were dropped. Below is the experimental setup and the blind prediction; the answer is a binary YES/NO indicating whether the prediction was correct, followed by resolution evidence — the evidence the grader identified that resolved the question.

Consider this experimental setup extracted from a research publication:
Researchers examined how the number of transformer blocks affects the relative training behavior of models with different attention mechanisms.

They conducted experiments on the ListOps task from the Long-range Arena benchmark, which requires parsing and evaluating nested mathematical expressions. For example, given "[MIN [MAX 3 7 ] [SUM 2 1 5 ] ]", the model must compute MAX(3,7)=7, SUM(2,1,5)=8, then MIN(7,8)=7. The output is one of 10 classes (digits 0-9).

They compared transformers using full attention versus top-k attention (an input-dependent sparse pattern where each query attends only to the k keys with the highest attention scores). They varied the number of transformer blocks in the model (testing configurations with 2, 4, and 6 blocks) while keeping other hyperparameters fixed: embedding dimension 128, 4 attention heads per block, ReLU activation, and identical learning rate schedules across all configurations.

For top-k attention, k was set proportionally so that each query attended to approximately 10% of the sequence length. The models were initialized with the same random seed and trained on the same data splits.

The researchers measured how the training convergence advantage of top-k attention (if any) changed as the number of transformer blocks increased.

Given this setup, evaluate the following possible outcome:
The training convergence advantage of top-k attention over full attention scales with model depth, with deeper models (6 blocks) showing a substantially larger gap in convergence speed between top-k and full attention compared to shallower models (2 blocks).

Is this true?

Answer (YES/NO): NO